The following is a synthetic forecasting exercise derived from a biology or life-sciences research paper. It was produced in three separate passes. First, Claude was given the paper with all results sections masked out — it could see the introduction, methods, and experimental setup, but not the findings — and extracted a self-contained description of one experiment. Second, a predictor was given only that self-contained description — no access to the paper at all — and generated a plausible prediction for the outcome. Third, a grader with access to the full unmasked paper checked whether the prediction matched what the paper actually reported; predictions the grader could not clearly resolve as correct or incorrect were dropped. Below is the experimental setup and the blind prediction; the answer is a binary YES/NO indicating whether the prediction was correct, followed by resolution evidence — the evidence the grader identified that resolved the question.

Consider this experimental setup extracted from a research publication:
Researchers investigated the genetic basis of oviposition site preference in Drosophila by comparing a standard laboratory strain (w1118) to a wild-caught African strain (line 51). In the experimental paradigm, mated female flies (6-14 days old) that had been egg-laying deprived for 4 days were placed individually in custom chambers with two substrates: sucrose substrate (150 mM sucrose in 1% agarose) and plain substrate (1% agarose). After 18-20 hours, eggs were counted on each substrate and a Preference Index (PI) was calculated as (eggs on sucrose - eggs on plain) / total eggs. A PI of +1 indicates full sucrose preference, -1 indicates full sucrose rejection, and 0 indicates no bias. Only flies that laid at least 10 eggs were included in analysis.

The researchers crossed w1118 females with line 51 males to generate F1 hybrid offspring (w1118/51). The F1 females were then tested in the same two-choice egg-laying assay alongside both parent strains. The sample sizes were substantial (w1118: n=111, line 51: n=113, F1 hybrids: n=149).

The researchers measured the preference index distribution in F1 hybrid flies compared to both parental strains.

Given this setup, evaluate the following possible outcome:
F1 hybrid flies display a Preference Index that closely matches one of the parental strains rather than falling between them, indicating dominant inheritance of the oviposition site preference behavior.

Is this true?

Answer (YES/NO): YES